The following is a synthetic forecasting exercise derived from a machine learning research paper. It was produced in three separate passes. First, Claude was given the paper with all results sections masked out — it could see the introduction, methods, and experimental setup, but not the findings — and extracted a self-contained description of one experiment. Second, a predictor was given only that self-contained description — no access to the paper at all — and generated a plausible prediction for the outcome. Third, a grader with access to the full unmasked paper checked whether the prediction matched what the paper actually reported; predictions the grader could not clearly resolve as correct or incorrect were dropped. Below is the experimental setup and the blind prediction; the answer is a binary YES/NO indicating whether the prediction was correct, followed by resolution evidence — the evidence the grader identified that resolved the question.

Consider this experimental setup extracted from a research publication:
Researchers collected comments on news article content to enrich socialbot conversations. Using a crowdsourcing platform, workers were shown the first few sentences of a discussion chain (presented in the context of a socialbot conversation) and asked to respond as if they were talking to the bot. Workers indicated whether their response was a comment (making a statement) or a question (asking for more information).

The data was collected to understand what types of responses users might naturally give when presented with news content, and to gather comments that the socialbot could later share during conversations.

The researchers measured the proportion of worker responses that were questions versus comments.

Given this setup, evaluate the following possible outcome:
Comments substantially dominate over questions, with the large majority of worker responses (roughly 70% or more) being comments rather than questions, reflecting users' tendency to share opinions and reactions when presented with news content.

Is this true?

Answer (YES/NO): NO